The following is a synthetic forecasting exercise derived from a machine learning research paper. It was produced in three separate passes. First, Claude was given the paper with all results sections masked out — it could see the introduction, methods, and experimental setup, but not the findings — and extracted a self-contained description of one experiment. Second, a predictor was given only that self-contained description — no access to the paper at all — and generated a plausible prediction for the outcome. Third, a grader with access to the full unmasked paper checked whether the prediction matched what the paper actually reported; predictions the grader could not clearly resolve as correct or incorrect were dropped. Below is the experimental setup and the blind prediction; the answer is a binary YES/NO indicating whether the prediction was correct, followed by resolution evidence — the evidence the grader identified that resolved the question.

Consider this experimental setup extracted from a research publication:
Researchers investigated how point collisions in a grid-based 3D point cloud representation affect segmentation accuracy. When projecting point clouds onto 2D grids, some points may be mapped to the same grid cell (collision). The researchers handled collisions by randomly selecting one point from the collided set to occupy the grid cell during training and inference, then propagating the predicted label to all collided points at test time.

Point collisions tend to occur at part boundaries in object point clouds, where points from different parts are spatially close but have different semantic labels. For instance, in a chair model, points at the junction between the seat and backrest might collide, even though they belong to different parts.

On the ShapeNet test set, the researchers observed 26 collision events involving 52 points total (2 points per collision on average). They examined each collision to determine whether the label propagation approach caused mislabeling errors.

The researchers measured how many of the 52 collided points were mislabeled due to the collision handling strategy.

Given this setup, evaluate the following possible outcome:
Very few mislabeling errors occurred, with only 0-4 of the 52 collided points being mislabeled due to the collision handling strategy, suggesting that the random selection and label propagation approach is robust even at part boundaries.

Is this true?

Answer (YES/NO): YES